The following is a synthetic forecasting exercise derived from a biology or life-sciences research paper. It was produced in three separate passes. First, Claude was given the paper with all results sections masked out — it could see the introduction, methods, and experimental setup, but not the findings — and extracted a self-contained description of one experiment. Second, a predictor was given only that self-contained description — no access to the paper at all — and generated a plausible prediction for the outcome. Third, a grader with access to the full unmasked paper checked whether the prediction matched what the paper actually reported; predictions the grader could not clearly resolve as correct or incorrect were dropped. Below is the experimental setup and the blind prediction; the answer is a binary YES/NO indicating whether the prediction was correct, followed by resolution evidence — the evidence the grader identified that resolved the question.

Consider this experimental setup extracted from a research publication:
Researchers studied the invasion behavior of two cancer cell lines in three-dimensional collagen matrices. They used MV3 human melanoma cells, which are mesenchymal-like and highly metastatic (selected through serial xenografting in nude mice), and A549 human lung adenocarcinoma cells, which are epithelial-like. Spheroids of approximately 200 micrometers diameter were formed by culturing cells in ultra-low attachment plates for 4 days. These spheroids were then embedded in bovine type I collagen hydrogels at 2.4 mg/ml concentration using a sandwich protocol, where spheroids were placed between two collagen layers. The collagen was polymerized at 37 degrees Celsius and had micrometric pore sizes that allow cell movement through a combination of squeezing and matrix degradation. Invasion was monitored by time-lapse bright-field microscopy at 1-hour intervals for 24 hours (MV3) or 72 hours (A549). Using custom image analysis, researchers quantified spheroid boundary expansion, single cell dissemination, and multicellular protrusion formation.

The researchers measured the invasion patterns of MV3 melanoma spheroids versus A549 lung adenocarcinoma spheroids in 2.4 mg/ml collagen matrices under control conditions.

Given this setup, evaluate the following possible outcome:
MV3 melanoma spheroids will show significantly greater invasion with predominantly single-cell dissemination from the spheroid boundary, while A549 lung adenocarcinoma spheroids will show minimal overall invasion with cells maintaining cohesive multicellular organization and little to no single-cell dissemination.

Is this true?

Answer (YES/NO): NO